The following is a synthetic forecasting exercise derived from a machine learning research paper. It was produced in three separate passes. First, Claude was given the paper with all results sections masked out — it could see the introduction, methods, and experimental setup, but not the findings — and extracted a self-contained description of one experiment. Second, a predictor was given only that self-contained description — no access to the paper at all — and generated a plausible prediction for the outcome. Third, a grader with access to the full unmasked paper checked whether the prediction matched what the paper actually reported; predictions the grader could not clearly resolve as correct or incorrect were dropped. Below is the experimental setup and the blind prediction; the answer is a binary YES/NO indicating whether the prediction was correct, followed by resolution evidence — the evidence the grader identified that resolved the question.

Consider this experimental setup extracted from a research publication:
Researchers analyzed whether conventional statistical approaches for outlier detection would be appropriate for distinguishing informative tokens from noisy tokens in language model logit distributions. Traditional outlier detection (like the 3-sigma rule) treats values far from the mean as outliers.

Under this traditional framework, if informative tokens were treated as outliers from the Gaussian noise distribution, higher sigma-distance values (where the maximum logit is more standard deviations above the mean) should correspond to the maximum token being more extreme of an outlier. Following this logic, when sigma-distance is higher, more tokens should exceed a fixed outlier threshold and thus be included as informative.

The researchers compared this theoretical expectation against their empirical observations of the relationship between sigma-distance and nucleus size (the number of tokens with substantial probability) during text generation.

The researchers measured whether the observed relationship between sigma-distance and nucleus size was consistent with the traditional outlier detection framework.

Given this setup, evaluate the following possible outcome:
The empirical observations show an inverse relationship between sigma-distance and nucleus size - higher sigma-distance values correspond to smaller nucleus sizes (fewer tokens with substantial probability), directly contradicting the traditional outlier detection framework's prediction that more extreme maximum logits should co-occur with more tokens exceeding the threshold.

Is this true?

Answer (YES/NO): YES